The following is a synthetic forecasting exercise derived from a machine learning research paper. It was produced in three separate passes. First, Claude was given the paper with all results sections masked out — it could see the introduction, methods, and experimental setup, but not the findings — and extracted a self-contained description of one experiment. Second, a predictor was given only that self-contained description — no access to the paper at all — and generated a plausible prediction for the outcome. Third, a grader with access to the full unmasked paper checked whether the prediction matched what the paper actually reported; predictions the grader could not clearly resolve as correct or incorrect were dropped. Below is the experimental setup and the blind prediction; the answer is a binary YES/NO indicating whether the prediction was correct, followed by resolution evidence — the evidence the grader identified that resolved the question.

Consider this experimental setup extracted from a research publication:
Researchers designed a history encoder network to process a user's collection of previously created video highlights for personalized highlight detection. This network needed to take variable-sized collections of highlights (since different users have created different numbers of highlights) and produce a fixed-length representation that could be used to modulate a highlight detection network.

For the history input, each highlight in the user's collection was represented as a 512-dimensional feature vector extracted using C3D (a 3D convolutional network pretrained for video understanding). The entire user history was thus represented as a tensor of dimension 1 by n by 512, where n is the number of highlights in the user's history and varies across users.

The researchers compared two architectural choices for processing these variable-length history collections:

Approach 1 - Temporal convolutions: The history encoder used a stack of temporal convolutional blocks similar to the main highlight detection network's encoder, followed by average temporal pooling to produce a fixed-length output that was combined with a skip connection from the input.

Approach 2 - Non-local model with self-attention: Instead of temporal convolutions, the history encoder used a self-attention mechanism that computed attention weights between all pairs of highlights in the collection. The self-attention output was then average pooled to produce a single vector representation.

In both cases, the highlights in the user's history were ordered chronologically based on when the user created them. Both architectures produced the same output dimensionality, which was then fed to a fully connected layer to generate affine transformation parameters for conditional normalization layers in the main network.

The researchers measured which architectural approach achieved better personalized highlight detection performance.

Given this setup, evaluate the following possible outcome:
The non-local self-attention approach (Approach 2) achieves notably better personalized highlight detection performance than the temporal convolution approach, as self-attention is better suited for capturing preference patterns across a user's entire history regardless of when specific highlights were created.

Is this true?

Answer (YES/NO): NO